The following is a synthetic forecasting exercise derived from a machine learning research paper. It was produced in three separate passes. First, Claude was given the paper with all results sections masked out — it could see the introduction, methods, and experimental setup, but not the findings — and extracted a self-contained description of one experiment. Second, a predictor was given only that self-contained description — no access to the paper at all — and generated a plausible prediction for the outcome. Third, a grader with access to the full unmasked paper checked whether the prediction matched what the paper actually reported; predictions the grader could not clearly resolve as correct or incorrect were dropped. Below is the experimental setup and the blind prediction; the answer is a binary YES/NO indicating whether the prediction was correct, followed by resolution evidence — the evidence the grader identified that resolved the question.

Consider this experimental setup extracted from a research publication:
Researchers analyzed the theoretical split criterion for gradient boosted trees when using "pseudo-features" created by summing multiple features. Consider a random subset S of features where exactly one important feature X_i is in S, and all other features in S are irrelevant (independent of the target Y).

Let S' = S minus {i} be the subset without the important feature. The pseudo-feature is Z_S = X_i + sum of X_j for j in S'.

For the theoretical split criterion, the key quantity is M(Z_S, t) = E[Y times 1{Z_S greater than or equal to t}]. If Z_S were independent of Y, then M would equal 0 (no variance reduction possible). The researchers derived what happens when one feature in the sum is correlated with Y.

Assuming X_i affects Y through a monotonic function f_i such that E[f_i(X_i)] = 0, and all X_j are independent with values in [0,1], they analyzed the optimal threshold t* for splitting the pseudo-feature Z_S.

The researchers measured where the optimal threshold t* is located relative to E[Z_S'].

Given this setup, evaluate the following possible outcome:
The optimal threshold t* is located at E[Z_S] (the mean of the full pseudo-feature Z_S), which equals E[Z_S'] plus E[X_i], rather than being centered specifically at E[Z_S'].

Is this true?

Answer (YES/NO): NO